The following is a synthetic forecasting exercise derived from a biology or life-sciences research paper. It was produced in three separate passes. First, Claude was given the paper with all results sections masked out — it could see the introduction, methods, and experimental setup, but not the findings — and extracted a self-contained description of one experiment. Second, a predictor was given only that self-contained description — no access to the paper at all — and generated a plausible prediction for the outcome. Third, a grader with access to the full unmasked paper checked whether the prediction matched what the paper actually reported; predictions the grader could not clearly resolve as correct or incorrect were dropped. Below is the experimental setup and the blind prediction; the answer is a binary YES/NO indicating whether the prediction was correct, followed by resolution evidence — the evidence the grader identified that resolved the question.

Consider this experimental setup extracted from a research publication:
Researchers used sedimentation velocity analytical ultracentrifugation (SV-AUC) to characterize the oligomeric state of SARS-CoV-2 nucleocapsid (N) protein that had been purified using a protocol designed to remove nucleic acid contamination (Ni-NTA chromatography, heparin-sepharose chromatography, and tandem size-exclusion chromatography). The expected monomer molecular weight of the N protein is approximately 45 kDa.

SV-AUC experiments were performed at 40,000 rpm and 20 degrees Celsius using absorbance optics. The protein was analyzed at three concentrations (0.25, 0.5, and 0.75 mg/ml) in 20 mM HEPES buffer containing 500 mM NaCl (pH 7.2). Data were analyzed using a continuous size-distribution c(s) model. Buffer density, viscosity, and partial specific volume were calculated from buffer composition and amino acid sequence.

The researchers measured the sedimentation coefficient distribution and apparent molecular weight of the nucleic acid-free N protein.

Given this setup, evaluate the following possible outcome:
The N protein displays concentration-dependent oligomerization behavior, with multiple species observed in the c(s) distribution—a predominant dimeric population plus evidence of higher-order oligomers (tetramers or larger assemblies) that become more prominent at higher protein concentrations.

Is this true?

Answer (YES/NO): NO